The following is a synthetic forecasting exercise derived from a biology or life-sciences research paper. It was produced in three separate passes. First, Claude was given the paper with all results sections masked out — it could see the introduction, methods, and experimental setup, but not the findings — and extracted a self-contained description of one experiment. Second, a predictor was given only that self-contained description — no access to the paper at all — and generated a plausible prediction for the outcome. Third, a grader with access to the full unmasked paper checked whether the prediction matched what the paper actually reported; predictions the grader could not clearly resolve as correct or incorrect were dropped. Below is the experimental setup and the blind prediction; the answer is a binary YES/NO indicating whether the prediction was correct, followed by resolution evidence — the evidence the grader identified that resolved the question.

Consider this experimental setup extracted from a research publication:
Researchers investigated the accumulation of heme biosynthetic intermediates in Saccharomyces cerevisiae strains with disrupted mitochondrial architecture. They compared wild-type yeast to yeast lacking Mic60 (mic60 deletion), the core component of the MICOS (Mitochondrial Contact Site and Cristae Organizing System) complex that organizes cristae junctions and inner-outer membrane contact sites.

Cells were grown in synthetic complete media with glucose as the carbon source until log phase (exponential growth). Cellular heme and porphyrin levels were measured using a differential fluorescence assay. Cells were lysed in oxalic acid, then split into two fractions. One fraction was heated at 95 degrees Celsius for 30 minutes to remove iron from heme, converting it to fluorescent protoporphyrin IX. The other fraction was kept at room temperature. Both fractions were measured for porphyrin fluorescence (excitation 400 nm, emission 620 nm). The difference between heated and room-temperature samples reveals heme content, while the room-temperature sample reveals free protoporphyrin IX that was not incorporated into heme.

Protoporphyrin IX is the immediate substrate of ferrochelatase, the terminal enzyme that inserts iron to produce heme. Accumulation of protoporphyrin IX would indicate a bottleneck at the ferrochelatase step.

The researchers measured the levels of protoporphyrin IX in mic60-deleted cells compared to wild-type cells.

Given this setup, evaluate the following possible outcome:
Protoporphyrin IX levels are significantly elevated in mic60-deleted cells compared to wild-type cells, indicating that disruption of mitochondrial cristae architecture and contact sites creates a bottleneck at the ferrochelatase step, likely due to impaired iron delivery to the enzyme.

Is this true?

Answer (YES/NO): NO